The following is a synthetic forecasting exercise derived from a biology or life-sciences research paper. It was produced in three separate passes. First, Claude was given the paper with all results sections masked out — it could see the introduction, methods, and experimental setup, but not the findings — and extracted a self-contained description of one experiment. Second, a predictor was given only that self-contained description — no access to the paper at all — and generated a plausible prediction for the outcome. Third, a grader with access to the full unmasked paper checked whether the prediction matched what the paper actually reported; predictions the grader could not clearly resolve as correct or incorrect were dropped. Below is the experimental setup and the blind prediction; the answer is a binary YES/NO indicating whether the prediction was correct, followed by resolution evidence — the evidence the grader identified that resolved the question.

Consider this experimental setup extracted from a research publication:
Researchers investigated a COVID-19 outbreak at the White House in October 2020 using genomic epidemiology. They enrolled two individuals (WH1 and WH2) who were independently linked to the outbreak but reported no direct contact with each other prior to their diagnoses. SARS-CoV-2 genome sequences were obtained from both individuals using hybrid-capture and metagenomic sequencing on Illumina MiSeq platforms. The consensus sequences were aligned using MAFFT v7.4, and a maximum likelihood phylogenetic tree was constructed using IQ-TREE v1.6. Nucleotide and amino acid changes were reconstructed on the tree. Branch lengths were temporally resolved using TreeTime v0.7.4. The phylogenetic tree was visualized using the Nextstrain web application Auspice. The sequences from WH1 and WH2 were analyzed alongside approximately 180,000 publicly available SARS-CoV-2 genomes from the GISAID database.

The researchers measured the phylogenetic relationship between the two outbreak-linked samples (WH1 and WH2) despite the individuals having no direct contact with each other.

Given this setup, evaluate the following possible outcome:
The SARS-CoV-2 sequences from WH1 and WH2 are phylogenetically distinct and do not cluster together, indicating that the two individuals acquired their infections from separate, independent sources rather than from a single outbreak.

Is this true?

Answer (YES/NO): NO